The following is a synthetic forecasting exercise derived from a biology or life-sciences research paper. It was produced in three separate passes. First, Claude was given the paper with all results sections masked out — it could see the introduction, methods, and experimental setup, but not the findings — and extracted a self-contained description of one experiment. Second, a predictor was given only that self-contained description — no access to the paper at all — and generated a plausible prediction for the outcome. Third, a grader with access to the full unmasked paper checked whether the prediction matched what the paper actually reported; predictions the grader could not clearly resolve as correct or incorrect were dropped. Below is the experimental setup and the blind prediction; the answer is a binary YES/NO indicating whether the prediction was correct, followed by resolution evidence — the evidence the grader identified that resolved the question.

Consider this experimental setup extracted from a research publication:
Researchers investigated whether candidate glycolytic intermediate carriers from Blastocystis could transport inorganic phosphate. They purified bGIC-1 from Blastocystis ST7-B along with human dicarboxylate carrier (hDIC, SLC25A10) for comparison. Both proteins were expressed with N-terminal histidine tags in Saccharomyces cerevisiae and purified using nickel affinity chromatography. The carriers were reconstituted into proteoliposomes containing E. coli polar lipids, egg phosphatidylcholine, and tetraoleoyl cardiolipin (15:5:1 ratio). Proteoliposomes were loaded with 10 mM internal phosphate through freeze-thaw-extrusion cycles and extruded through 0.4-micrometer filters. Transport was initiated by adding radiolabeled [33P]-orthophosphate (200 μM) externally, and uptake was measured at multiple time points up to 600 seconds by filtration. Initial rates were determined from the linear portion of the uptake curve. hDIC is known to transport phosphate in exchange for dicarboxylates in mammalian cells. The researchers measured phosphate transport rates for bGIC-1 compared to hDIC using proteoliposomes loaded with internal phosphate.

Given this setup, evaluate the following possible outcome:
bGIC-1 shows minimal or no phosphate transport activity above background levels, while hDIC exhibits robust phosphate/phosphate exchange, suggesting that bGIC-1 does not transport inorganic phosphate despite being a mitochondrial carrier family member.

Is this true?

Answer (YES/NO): YES